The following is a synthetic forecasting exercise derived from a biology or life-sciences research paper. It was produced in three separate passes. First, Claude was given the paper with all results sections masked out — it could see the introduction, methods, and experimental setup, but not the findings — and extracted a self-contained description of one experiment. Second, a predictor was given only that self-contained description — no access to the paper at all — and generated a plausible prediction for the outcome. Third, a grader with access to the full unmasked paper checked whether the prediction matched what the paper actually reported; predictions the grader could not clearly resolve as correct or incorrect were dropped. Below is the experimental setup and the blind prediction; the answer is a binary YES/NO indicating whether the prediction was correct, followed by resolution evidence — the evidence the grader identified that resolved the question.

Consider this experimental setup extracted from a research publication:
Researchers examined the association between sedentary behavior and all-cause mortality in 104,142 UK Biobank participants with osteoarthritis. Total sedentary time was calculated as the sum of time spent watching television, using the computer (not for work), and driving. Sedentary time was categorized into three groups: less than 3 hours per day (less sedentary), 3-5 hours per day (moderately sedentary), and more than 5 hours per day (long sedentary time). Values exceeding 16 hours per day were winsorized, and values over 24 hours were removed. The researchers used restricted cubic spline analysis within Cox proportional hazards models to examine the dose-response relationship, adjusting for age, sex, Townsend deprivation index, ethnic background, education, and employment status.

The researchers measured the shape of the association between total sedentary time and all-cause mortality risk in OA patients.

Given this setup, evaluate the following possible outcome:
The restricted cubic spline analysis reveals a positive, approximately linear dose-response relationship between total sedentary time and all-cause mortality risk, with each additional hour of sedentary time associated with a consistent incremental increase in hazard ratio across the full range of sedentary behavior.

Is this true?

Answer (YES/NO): NO